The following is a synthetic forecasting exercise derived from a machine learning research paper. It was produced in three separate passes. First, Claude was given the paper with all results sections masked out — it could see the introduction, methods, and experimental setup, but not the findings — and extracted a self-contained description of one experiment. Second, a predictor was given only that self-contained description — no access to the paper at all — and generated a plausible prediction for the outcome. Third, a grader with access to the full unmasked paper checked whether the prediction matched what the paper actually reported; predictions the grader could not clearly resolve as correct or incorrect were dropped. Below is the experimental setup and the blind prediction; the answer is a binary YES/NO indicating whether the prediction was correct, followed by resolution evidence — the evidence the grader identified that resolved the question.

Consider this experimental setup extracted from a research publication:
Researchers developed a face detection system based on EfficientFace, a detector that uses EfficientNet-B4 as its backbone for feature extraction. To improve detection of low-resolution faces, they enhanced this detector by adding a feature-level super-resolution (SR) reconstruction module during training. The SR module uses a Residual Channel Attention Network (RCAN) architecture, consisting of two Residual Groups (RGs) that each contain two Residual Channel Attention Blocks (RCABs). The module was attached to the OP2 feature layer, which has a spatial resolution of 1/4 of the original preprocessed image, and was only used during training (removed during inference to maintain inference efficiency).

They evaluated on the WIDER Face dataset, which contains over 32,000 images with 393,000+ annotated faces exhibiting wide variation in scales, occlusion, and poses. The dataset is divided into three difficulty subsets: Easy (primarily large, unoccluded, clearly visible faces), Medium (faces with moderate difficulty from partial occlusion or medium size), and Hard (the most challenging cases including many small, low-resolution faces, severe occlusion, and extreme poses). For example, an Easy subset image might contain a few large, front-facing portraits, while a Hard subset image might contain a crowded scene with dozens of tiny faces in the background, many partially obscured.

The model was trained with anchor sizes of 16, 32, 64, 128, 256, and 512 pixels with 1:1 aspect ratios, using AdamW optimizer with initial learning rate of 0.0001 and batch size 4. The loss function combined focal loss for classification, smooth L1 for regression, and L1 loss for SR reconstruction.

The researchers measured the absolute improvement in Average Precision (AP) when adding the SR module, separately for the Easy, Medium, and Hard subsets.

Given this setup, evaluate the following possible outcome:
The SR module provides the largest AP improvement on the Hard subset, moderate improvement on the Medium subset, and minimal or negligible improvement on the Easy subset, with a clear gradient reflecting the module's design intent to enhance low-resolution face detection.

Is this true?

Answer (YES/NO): NO